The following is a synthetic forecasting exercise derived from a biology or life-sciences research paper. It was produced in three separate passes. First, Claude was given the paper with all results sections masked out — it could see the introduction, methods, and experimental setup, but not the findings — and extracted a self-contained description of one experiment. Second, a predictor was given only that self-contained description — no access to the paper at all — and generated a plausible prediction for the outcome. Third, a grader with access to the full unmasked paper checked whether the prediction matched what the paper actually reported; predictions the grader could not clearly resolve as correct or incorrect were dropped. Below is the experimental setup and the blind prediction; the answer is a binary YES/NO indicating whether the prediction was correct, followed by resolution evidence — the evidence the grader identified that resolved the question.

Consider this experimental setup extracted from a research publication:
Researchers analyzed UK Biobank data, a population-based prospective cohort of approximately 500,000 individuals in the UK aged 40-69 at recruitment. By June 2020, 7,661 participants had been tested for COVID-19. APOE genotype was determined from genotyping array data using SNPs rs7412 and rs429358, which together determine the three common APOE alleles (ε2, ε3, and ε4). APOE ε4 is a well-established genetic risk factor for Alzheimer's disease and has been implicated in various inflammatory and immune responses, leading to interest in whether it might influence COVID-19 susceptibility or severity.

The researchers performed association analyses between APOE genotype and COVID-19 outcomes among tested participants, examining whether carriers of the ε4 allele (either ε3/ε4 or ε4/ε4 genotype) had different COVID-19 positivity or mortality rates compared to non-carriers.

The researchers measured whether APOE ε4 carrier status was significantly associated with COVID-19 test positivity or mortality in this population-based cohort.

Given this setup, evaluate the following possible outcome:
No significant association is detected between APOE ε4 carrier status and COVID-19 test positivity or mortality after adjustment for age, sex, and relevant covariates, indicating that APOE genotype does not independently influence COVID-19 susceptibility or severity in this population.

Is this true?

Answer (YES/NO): YES